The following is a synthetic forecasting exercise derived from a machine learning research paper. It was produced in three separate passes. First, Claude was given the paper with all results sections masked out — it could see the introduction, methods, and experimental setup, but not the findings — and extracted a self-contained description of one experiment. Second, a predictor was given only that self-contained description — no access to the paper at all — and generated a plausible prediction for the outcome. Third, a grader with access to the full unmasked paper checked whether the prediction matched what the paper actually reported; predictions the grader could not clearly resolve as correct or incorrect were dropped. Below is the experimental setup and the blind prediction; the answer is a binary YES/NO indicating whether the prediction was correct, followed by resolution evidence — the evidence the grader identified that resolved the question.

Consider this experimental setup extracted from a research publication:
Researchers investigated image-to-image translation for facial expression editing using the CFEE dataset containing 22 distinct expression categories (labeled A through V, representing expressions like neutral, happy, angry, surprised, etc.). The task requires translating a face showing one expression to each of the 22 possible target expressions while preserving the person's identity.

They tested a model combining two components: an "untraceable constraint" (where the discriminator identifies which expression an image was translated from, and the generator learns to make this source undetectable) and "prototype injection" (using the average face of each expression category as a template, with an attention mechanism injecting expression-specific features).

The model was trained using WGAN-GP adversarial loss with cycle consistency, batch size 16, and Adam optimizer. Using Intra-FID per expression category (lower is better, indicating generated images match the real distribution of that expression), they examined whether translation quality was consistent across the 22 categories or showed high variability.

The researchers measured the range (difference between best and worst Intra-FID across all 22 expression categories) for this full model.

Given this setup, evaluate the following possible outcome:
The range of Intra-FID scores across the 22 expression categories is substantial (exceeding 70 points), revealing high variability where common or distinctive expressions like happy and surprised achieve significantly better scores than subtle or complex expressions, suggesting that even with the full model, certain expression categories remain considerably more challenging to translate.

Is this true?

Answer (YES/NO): NO